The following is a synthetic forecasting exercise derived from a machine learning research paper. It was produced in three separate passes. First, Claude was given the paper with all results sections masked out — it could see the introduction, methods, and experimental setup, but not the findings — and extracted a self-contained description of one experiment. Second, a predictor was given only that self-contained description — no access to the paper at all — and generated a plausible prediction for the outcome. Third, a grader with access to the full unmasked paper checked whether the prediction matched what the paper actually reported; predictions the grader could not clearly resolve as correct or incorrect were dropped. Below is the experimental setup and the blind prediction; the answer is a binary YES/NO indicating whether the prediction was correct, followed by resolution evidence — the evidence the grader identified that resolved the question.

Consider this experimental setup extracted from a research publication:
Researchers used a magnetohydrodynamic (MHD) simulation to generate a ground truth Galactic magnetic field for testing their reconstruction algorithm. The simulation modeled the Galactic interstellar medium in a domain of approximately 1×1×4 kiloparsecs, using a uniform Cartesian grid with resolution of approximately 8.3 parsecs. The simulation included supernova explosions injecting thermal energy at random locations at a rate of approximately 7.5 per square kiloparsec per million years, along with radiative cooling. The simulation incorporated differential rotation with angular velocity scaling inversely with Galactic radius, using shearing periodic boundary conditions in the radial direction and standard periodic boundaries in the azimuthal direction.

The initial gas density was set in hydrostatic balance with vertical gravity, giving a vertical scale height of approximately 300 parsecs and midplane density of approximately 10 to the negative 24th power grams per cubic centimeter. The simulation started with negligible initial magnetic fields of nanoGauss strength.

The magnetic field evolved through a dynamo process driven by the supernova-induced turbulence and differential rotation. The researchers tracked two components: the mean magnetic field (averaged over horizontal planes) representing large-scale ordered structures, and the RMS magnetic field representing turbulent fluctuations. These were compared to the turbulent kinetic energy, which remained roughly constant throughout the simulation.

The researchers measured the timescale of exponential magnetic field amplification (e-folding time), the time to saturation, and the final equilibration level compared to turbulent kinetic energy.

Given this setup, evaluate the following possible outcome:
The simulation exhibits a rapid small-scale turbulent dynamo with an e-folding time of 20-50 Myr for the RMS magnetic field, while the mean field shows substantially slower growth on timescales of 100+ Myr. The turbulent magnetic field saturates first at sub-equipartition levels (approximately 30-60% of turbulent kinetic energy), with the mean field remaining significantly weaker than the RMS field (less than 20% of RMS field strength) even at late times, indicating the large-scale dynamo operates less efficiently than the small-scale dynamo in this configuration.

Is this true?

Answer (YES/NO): NO